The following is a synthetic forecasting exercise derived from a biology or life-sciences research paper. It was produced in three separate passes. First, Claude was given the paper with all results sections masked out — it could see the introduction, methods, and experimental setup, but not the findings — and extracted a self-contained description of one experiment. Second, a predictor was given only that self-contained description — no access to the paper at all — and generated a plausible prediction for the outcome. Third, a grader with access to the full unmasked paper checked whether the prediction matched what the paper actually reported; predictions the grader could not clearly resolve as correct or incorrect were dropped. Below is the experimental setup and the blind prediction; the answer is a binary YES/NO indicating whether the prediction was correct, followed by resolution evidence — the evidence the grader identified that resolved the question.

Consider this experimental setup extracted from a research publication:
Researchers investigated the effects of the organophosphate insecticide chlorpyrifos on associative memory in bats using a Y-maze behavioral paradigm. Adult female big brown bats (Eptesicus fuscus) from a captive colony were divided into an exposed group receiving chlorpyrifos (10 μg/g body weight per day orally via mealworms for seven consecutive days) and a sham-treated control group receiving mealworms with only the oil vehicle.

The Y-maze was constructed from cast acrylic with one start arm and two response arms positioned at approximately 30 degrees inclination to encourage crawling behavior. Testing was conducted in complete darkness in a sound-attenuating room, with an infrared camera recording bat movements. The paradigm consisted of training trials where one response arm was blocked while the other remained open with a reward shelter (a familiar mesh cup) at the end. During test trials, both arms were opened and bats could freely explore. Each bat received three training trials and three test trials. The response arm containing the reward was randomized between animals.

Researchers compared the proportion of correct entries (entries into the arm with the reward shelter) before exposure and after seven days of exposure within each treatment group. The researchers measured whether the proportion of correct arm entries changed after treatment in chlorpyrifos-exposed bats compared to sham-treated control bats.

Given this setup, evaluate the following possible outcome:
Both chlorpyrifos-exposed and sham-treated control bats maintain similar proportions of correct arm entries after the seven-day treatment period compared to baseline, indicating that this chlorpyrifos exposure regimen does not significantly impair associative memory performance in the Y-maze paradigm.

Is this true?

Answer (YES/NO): NO